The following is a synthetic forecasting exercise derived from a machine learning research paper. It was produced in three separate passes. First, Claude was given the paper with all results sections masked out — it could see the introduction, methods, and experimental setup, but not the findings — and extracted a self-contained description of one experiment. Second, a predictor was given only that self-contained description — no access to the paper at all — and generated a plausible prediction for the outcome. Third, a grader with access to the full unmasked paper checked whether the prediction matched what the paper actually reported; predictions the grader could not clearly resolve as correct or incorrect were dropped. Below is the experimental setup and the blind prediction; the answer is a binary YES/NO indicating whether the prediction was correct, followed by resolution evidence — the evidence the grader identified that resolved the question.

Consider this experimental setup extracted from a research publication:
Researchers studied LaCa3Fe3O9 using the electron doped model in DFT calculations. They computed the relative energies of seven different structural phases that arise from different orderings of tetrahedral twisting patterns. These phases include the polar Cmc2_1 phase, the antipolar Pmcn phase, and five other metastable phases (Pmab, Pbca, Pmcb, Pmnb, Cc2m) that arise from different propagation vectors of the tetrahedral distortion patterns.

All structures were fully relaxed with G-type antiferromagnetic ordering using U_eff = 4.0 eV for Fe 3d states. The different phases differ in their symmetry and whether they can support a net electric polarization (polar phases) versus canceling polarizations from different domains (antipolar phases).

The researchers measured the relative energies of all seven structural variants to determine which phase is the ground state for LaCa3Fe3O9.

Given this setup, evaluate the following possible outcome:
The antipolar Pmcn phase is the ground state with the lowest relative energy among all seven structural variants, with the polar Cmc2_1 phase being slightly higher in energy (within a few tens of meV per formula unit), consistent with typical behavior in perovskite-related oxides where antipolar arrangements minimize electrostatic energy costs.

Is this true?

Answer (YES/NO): NO